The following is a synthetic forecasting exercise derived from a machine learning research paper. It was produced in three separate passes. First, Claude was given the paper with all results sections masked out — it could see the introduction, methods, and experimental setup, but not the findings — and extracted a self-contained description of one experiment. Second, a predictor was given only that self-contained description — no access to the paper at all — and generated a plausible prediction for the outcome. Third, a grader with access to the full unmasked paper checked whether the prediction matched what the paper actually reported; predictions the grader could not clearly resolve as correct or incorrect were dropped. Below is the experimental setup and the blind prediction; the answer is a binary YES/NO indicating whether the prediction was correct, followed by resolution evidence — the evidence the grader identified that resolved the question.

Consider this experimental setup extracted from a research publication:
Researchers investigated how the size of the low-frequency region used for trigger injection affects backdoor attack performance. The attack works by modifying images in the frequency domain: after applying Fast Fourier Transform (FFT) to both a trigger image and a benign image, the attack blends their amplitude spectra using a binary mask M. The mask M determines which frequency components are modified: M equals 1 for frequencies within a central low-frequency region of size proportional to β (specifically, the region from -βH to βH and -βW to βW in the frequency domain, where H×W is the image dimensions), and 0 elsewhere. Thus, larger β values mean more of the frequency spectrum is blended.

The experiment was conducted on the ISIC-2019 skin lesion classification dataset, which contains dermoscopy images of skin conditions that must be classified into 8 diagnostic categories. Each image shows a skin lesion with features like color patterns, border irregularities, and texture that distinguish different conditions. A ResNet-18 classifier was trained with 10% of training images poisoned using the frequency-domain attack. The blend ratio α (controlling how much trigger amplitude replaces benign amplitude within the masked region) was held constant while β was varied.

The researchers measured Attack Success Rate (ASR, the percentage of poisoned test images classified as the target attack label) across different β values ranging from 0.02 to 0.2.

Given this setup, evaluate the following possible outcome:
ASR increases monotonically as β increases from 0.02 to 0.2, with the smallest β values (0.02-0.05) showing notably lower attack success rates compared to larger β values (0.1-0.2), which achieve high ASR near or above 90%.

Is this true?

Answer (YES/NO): NO